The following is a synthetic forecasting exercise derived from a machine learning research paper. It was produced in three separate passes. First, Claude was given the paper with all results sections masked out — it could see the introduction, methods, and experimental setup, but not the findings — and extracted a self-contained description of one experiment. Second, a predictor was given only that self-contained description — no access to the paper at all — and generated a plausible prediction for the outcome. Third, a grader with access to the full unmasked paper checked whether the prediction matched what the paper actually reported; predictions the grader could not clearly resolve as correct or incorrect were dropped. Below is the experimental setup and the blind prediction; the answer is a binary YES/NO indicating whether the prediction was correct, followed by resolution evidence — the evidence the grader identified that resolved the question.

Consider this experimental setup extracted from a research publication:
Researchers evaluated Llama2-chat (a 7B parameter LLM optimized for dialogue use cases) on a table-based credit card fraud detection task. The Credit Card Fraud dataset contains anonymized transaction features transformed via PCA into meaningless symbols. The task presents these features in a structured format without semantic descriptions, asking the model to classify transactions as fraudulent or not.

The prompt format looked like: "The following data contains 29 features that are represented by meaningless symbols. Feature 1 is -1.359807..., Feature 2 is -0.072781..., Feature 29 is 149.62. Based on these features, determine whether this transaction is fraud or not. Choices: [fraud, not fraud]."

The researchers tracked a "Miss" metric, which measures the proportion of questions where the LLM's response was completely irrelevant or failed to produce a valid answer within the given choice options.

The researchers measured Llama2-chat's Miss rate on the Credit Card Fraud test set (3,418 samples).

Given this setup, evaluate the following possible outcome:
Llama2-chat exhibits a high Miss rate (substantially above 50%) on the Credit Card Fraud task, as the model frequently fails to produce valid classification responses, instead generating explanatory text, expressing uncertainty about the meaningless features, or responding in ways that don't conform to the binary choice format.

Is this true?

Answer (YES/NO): YES